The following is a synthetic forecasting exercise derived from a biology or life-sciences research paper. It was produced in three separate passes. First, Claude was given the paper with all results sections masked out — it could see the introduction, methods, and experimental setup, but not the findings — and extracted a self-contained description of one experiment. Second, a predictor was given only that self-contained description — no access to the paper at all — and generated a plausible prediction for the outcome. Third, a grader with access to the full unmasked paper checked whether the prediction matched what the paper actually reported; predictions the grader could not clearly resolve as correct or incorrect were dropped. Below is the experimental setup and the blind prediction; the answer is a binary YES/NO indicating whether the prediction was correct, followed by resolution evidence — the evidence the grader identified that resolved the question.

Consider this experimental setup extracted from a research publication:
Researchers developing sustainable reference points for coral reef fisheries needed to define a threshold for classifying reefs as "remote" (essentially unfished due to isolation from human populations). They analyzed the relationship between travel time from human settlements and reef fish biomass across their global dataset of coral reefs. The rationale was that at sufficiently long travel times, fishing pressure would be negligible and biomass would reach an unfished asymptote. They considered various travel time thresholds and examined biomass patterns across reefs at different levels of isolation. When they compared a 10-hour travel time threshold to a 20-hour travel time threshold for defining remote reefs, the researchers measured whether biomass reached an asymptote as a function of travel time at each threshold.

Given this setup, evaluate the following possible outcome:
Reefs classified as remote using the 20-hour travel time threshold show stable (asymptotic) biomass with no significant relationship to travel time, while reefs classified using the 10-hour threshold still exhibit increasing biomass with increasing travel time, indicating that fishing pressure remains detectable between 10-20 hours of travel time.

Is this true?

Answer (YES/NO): YES